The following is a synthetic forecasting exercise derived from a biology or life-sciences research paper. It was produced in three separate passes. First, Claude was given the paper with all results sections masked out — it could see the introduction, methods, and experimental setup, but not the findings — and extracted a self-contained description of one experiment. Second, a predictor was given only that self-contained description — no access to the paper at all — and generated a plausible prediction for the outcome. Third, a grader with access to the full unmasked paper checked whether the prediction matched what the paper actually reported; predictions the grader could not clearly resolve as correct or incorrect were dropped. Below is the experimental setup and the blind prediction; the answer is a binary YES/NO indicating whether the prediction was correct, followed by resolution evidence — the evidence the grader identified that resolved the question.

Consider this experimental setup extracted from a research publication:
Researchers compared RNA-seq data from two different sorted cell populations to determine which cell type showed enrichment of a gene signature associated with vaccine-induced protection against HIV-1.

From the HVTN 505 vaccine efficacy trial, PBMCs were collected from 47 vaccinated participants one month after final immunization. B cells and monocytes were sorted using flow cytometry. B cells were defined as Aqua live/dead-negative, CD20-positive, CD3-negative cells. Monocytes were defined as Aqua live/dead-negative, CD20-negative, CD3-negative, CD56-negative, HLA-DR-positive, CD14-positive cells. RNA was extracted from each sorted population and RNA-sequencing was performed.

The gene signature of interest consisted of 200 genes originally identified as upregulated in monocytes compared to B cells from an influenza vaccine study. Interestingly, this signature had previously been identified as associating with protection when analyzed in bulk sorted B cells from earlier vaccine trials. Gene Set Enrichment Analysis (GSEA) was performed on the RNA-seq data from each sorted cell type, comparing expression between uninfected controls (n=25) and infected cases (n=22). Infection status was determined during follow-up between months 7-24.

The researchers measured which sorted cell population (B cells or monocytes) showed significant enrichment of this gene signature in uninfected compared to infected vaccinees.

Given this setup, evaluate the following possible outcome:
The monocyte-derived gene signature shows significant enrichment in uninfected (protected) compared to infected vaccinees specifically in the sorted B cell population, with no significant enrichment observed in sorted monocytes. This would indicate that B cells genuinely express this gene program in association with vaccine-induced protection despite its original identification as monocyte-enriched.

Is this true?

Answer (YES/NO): NO